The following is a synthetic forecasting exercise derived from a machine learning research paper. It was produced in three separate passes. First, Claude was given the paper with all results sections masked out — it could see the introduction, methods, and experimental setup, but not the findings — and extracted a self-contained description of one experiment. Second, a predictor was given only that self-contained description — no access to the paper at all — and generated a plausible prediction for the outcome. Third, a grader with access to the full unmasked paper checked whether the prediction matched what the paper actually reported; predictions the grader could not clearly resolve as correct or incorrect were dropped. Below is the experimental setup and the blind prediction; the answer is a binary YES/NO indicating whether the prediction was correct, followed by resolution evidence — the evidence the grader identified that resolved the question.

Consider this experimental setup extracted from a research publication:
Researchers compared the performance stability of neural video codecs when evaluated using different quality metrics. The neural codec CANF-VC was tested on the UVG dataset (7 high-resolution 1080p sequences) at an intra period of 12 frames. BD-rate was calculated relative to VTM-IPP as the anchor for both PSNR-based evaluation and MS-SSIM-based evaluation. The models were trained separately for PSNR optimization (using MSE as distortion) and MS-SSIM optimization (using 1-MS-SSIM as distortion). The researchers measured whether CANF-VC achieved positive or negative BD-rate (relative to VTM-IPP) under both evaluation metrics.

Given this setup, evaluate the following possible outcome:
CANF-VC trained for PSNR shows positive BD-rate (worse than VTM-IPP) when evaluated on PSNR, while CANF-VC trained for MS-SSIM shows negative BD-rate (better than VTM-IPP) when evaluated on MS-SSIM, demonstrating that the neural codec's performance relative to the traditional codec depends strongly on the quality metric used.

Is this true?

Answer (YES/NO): NO